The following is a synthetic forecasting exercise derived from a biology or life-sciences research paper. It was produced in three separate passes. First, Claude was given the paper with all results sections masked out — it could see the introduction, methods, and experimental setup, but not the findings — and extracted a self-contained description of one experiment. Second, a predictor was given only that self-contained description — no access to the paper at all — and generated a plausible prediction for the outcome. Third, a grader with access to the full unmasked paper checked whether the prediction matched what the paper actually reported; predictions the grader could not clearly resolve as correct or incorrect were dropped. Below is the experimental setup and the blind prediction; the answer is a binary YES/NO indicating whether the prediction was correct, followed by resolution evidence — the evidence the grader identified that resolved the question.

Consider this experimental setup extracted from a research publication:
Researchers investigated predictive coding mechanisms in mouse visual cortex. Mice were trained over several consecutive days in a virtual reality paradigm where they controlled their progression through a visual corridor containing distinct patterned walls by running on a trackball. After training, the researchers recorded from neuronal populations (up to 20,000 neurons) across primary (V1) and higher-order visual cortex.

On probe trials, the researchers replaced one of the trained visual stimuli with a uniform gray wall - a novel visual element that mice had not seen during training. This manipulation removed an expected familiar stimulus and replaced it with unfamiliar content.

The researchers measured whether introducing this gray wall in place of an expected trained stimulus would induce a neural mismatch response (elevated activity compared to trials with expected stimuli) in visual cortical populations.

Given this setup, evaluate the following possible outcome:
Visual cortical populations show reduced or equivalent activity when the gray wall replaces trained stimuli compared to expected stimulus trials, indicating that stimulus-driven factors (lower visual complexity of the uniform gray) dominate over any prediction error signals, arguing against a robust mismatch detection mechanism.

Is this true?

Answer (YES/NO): NO